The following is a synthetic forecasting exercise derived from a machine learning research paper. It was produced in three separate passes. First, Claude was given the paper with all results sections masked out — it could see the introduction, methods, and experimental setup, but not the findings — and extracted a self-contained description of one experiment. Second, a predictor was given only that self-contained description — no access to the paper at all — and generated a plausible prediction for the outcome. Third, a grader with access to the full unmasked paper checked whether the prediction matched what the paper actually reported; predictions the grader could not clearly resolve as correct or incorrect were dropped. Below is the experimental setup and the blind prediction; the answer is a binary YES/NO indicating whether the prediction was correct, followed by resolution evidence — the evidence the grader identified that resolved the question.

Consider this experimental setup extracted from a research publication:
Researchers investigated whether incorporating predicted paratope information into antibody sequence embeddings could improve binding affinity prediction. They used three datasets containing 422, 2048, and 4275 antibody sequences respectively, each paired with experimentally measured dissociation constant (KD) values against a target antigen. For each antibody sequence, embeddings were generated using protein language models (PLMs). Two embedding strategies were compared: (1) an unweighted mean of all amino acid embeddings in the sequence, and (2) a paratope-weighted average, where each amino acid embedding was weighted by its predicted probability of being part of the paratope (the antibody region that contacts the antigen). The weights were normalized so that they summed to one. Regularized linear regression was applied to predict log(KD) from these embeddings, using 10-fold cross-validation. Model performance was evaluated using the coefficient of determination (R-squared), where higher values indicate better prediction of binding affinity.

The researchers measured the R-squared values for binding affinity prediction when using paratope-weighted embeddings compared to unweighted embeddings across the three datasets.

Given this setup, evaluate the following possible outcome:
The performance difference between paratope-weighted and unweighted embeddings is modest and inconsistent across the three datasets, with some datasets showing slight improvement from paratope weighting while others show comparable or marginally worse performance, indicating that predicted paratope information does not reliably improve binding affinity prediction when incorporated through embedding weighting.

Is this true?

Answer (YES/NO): NO